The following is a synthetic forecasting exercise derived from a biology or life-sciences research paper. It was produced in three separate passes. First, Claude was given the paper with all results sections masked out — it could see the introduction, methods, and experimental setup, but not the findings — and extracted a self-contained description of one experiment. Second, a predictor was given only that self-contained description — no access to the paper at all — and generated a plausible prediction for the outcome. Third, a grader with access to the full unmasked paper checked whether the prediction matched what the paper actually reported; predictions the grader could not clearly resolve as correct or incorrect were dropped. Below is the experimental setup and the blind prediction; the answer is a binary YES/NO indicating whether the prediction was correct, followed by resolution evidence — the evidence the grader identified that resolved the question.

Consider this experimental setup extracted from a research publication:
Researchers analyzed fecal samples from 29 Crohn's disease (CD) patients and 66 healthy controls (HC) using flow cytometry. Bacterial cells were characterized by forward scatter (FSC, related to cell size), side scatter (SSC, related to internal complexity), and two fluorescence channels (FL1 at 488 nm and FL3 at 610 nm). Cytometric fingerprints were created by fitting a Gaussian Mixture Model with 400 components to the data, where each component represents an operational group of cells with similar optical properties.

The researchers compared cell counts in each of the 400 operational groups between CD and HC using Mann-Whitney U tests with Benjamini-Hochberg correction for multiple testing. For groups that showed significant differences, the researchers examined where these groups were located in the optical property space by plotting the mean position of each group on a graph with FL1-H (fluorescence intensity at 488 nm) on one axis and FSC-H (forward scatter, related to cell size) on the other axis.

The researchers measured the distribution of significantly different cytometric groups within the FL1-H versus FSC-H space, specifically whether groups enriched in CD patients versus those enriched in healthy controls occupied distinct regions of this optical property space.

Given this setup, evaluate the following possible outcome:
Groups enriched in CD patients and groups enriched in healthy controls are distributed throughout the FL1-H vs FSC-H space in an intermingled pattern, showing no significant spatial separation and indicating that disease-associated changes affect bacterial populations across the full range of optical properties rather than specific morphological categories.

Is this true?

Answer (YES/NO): NO